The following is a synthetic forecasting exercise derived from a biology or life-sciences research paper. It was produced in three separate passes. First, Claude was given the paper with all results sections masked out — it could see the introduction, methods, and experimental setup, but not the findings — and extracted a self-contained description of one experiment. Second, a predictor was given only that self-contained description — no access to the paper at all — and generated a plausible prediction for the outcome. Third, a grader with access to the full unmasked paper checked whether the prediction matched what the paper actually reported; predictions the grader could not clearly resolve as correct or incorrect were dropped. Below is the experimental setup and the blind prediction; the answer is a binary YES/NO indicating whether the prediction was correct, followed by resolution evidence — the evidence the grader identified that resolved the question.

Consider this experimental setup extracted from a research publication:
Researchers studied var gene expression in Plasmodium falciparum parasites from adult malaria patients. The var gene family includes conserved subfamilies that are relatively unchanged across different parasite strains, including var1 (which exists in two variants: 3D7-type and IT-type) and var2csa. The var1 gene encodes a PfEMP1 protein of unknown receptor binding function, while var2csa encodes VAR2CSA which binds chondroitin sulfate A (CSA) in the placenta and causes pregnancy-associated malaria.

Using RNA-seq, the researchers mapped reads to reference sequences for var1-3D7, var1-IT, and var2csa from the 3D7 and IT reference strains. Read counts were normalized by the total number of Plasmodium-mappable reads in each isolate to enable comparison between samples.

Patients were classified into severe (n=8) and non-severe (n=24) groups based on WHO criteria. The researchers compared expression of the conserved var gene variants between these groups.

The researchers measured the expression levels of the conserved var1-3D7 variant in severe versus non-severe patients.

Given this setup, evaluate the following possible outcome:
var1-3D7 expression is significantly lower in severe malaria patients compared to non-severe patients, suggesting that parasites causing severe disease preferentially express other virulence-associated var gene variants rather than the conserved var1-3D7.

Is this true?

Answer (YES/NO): YES